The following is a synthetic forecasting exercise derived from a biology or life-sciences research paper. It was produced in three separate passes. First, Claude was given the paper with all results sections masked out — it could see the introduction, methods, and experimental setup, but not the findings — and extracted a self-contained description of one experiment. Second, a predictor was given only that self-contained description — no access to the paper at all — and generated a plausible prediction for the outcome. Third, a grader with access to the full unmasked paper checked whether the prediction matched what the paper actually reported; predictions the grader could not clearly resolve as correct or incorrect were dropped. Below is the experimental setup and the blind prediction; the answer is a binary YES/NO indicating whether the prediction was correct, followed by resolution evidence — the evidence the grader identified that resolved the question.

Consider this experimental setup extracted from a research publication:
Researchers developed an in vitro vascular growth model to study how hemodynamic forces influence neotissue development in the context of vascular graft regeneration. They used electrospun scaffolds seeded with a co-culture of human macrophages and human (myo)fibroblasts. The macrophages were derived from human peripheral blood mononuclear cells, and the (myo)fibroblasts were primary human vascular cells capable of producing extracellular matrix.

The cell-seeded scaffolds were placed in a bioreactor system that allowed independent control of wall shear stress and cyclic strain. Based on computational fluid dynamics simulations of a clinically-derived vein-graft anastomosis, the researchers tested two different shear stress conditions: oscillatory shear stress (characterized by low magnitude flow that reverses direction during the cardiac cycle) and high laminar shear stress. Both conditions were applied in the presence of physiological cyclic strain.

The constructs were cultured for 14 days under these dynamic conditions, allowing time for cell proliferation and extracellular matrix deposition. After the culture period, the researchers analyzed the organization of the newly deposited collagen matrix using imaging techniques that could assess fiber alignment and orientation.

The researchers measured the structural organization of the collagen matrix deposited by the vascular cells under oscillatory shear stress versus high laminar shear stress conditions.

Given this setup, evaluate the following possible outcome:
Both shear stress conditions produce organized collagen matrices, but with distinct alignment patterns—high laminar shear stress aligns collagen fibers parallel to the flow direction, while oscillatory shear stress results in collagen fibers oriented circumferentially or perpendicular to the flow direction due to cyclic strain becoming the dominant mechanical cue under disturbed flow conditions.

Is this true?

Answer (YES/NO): NO